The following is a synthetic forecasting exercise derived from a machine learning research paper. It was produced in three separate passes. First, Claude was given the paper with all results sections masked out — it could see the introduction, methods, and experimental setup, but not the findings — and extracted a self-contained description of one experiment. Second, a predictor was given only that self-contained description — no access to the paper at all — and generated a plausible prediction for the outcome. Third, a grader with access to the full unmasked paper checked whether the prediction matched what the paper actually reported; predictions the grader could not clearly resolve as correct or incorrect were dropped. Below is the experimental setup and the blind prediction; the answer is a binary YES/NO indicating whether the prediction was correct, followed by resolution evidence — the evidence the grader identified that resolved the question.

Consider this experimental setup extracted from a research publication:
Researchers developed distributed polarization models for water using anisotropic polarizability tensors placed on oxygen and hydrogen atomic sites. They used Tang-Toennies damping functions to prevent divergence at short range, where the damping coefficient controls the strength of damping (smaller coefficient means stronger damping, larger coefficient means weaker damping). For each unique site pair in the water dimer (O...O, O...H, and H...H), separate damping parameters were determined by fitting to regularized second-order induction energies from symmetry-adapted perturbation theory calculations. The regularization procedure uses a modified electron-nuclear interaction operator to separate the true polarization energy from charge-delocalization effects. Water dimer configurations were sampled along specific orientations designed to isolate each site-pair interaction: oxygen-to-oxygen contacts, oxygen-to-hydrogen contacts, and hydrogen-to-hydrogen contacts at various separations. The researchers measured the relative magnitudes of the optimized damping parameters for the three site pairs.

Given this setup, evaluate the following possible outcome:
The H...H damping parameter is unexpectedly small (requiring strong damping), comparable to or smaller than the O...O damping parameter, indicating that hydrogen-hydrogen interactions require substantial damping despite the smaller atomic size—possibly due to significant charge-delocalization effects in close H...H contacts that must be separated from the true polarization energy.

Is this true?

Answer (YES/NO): NO